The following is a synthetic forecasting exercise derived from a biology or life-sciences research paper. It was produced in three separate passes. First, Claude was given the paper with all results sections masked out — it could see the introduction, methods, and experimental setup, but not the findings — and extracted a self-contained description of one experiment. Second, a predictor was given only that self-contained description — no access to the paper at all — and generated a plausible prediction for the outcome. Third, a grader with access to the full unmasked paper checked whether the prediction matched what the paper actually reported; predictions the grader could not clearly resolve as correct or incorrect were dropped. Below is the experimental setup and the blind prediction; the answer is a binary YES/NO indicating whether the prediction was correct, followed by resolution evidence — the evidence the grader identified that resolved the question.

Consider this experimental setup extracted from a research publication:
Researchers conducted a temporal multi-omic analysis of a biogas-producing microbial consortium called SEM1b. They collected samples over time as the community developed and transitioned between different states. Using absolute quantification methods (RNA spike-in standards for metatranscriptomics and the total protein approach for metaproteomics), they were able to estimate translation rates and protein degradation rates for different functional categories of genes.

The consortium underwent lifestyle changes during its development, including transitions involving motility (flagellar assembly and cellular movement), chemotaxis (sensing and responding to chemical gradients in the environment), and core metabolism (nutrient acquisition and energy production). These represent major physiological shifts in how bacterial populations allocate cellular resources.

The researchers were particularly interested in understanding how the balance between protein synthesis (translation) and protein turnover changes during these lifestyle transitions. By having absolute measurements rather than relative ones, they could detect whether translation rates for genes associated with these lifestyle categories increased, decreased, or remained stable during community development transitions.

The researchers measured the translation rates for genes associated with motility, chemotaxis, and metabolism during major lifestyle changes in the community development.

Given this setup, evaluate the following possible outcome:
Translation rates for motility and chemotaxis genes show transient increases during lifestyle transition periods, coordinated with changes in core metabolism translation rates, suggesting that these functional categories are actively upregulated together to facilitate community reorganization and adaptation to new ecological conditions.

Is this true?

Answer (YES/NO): NO